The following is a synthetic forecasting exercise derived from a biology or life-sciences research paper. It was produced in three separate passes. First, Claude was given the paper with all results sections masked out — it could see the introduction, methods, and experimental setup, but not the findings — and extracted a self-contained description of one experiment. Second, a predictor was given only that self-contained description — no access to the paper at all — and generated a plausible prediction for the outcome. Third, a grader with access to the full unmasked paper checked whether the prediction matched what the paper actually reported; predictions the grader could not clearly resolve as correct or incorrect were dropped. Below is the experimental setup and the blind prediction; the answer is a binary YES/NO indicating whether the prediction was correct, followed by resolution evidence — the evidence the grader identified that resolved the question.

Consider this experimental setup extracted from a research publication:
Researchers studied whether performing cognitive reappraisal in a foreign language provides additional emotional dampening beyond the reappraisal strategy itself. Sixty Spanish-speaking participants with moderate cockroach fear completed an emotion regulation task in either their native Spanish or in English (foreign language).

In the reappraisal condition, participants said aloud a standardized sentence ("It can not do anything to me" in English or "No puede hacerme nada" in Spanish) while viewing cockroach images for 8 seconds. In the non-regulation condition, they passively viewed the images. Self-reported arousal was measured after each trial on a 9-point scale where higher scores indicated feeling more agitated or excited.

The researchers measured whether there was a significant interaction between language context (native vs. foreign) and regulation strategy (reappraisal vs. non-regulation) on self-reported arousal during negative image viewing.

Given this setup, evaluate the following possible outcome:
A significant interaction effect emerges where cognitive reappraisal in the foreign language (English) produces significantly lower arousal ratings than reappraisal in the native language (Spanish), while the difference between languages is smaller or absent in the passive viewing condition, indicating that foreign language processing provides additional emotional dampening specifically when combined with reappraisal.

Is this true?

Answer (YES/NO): NO